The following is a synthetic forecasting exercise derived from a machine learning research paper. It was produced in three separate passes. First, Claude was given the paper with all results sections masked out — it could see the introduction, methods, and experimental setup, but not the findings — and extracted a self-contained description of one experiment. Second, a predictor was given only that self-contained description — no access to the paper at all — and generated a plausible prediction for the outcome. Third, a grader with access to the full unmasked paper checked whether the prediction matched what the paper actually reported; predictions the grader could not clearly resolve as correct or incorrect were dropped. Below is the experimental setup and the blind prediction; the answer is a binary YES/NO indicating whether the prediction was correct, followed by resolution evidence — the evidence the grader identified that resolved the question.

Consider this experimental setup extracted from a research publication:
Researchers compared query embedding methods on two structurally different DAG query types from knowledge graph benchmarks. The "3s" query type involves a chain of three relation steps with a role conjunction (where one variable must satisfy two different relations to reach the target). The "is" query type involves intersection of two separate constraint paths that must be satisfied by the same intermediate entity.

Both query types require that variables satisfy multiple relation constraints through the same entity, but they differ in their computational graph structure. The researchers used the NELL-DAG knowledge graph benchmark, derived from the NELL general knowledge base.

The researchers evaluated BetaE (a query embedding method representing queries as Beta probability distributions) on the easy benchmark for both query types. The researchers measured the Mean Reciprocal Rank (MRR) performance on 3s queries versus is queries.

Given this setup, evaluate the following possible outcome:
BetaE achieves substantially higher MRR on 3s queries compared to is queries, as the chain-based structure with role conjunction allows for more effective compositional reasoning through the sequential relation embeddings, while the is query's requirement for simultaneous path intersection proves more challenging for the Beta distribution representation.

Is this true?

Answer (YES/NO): YES